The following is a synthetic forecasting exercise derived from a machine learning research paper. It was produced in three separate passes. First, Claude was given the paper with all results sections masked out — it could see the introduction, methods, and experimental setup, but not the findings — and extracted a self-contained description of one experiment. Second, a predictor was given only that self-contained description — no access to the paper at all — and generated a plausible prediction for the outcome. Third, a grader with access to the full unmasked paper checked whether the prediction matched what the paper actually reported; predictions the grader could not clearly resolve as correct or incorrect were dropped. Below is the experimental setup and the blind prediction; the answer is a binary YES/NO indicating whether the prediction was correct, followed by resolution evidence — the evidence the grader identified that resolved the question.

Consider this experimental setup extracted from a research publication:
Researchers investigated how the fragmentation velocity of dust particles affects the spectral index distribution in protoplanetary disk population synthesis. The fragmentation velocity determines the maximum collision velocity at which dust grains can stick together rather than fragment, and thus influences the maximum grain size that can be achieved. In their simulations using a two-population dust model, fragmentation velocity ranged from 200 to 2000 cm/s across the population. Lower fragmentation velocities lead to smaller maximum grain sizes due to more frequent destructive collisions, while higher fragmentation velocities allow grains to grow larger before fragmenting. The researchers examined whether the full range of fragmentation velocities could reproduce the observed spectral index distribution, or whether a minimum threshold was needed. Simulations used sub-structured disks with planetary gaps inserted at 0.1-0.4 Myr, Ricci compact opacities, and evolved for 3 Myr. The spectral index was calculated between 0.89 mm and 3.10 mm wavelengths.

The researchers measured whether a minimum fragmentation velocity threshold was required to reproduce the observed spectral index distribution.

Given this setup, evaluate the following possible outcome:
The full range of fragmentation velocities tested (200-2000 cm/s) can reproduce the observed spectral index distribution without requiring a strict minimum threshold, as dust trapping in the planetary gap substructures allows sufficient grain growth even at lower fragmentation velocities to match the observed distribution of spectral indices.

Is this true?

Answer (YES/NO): NO